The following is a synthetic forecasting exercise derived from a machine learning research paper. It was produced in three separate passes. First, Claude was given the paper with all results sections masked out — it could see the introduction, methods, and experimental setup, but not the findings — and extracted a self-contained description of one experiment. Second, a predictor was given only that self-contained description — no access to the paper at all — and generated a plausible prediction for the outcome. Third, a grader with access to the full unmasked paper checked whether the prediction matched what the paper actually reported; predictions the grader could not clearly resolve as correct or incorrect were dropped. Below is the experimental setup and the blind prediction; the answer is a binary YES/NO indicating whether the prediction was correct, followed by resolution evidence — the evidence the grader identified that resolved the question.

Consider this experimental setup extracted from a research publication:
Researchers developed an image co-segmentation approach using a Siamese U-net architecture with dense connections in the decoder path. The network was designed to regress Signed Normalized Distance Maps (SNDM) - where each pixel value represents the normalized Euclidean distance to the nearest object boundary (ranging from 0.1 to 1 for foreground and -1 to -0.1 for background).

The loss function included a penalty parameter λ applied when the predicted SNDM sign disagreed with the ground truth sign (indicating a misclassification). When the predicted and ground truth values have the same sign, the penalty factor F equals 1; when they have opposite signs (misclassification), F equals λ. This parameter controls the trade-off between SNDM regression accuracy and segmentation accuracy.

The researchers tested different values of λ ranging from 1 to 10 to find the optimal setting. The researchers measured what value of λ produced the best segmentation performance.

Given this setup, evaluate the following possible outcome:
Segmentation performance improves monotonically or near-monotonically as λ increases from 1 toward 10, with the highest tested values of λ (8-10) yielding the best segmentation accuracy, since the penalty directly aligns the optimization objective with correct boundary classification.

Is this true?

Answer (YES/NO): NO